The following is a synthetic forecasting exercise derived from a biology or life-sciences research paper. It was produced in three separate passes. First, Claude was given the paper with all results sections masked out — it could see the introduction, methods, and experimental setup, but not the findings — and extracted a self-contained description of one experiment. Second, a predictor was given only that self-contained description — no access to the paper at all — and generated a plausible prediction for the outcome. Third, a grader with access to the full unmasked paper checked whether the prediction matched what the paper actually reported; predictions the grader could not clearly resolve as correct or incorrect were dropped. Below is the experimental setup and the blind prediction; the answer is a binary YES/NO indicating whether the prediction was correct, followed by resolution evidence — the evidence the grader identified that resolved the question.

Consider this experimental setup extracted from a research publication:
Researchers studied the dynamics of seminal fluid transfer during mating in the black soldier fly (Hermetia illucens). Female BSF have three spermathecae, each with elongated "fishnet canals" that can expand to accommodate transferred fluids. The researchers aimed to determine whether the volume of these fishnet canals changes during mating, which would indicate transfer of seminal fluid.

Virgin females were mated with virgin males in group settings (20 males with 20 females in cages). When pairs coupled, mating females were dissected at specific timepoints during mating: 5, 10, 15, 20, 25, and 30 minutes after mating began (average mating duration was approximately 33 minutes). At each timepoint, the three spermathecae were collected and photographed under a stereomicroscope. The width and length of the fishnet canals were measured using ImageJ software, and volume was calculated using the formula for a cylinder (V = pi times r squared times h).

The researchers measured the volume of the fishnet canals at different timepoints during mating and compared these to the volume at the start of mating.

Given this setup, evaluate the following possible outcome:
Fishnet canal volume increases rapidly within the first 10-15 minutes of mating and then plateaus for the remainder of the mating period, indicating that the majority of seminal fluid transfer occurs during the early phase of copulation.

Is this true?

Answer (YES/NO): NO